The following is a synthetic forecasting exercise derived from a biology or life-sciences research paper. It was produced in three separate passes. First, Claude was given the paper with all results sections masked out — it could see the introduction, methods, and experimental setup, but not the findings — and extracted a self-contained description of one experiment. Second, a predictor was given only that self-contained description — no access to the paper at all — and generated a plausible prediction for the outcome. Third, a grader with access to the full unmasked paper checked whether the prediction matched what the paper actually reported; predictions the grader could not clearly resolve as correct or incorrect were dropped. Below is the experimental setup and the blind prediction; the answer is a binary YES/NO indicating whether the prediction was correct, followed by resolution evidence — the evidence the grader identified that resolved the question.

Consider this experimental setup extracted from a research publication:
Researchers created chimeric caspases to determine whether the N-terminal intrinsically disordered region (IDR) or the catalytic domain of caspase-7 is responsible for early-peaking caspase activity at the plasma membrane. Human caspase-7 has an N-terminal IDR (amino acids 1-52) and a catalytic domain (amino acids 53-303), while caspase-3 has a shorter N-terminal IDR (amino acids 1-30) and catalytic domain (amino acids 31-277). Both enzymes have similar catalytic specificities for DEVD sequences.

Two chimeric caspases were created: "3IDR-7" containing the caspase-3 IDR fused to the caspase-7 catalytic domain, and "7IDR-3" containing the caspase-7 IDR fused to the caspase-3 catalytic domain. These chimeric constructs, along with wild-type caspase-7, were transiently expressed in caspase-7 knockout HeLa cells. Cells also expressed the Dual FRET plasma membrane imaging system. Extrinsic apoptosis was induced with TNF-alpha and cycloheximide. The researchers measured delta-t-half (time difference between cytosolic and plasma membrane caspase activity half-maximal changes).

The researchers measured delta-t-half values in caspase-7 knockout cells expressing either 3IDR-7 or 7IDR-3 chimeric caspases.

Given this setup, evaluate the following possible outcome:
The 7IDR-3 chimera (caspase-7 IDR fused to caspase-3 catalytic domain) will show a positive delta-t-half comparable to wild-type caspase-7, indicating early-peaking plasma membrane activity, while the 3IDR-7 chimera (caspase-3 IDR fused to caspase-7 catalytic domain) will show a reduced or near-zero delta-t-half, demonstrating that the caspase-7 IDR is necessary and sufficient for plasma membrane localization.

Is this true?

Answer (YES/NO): NO